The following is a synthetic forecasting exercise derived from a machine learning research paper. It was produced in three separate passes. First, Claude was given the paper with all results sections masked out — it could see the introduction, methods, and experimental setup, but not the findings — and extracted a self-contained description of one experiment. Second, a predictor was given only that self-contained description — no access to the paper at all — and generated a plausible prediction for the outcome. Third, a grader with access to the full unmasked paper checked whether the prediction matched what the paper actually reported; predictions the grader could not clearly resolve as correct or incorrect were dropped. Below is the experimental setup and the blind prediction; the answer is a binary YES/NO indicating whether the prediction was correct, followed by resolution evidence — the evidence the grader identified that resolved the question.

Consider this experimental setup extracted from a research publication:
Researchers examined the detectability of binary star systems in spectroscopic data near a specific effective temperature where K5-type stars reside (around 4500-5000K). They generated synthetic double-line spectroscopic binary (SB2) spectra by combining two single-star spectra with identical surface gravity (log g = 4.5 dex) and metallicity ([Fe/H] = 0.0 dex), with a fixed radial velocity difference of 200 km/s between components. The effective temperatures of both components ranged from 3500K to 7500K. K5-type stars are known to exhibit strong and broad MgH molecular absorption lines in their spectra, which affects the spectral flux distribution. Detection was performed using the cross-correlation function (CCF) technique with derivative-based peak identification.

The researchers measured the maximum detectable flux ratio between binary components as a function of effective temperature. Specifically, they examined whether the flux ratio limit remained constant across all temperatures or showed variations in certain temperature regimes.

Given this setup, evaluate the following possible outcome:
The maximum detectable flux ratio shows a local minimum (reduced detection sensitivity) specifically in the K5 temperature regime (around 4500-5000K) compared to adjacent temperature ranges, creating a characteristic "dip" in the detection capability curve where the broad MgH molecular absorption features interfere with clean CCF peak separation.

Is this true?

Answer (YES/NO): YES